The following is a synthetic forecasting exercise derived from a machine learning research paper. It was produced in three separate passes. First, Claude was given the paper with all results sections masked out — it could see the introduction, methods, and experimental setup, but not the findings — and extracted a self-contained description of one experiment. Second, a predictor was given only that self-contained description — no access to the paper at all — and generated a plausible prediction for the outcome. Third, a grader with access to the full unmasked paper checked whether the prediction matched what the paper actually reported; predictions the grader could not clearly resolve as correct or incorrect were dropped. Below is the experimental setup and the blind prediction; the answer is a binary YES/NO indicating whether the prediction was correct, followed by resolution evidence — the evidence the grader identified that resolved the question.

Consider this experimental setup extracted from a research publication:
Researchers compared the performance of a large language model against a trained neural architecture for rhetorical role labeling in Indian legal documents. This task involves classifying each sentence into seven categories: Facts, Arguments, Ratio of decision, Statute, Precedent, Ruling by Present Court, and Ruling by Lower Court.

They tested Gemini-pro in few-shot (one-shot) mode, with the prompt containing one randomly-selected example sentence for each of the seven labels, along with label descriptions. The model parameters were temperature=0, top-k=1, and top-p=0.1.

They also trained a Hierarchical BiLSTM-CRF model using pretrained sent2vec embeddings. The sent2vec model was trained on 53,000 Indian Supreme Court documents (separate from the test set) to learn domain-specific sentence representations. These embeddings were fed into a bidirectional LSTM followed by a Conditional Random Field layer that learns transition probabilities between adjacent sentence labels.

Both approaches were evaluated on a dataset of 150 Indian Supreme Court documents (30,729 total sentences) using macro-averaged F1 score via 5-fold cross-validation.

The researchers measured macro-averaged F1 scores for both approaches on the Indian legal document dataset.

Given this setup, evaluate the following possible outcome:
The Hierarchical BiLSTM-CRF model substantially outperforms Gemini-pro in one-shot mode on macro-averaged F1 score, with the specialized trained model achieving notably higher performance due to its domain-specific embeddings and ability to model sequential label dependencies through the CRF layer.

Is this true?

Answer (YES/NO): YES